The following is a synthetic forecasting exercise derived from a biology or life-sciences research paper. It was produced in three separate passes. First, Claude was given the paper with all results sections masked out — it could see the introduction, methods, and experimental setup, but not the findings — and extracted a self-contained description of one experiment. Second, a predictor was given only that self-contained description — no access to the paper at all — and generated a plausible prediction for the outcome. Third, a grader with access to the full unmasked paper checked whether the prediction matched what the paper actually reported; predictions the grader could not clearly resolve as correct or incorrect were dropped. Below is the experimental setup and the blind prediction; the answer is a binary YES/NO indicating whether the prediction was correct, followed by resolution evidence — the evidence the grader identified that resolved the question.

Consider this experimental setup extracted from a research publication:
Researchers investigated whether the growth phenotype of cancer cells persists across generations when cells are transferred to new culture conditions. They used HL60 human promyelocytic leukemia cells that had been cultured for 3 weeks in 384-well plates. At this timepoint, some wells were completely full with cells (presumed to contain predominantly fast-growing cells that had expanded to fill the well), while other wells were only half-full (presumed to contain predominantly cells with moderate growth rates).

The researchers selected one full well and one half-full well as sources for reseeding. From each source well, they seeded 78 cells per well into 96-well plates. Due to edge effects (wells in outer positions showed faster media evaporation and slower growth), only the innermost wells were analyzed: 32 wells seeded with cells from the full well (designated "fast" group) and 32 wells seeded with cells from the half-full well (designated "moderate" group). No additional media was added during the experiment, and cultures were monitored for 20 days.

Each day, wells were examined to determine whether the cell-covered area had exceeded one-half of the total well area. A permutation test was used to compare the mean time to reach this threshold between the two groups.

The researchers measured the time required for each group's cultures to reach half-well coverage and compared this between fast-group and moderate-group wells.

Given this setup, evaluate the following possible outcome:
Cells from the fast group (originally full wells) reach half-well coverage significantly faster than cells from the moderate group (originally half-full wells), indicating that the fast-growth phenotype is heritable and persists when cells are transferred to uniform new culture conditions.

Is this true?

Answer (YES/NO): YES